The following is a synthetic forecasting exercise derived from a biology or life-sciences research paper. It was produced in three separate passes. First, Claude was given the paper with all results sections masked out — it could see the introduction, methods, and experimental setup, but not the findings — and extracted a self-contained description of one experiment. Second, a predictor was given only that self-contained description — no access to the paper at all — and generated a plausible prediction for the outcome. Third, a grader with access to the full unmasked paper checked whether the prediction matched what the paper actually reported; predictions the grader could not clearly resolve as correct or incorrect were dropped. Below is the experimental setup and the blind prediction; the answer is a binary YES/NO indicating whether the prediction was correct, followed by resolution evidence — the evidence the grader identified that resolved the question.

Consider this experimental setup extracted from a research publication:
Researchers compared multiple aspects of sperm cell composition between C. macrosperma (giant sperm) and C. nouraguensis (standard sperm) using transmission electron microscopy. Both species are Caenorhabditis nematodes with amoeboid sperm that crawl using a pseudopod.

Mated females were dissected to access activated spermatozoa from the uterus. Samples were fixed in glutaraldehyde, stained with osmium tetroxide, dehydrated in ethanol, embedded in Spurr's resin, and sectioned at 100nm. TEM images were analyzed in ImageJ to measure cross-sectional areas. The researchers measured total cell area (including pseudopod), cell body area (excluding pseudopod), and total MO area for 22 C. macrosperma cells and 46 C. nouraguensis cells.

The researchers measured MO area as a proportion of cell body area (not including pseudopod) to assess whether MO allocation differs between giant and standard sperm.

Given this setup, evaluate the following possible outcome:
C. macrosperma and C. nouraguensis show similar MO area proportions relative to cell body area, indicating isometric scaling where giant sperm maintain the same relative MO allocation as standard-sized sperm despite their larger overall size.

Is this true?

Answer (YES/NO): NO